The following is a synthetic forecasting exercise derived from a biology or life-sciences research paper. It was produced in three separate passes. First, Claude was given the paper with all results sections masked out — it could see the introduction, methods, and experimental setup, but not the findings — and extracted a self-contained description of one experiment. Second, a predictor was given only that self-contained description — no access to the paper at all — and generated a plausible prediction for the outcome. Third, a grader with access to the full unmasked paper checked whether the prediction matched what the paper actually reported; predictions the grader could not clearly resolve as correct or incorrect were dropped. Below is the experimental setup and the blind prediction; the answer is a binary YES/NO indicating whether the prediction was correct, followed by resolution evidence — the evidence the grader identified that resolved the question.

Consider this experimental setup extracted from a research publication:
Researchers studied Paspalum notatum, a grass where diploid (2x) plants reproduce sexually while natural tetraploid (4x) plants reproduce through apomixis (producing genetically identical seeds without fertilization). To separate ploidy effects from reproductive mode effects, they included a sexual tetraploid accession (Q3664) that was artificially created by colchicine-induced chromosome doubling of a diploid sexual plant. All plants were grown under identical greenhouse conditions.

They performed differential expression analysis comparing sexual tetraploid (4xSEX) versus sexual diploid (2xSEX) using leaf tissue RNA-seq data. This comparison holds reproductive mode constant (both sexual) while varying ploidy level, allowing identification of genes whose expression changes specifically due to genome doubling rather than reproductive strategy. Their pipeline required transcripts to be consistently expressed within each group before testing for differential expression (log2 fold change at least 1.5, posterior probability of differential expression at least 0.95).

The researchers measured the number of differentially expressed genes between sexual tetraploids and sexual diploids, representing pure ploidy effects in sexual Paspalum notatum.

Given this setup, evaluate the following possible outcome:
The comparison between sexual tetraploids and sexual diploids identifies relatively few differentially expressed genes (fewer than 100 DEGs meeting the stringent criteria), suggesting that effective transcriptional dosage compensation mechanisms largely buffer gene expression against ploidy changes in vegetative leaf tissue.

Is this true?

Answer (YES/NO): NO